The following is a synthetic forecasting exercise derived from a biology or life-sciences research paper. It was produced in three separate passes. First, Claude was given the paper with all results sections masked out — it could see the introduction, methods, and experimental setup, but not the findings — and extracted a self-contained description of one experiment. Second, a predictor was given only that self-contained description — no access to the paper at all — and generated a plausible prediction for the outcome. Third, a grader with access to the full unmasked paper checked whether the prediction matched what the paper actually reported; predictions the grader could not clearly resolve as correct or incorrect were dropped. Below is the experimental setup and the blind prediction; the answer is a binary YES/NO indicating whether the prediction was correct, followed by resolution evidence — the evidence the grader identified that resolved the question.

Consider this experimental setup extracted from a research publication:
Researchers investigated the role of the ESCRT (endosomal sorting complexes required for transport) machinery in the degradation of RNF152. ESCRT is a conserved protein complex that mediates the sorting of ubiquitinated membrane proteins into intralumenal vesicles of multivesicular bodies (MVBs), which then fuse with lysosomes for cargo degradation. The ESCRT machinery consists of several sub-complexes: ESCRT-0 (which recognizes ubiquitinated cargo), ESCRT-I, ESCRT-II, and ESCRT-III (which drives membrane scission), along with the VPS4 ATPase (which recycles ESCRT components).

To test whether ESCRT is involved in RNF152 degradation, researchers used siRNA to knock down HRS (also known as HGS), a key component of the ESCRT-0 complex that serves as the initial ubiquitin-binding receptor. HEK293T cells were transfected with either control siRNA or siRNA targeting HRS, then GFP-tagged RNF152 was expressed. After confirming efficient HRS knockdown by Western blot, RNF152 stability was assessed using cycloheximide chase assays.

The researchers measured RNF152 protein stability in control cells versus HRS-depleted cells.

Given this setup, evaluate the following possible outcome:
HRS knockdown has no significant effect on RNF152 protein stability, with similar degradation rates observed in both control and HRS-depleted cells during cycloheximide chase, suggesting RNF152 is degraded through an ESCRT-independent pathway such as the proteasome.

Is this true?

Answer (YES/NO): NO